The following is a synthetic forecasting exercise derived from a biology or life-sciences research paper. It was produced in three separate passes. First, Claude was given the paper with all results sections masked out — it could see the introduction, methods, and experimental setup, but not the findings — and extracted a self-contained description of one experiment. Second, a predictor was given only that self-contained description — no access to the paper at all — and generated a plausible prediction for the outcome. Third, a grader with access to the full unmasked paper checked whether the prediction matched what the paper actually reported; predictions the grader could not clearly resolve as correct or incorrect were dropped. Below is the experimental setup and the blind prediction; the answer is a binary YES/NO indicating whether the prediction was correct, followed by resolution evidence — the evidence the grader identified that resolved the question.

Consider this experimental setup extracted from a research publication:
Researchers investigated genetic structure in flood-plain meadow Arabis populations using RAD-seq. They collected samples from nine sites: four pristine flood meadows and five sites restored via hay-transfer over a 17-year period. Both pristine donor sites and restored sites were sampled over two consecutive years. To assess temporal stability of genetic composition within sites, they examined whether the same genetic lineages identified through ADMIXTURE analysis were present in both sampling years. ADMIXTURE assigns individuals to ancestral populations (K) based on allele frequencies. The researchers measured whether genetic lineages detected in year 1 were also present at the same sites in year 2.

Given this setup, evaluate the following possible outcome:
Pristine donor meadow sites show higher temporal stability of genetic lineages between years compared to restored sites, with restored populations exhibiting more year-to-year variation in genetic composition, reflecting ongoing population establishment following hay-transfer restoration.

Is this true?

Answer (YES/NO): NO